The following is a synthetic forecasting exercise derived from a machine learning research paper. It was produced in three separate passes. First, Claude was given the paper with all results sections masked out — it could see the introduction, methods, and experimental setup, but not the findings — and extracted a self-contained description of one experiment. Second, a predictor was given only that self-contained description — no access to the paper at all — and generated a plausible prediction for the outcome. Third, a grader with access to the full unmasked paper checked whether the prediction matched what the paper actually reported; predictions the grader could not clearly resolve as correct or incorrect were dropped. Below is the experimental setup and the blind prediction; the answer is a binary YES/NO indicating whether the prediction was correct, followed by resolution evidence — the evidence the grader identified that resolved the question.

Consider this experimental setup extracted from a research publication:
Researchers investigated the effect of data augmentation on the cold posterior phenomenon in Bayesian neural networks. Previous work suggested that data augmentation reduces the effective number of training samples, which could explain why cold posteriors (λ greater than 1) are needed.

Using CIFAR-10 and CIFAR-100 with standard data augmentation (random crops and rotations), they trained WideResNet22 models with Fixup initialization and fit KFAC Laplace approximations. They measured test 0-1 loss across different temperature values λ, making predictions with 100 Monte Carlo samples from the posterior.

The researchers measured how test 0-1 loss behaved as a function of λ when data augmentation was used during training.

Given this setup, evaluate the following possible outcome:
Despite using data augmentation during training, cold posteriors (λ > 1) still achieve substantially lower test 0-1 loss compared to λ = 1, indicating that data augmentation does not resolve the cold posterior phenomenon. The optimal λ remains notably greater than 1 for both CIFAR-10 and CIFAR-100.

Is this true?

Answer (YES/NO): YES